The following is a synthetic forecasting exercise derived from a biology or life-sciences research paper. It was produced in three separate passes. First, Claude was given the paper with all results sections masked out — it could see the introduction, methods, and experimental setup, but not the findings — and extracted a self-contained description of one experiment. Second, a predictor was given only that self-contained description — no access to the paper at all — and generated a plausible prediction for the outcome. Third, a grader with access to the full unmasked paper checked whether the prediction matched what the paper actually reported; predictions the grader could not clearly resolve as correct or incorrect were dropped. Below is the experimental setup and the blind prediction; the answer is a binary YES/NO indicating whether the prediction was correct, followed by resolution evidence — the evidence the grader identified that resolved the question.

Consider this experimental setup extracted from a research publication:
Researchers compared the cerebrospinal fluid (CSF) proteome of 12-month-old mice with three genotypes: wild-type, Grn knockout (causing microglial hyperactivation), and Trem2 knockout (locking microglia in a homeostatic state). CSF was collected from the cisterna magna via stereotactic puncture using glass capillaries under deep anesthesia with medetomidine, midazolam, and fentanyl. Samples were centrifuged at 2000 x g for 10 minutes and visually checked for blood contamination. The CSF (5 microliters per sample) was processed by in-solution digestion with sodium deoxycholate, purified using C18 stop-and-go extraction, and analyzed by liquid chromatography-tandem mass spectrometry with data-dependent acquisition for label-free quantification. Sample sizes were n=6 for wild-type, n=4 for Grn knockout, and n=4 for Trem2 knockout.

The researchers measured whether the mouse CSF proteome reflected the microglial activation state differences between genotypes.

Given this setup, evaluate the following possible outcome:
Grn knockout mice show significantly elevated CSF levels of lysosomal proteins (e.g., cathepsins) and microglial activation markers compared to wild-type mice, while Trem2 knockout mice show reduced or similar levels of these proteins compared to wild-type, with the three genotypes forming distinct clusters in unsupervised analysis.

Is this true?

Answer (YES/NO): NO